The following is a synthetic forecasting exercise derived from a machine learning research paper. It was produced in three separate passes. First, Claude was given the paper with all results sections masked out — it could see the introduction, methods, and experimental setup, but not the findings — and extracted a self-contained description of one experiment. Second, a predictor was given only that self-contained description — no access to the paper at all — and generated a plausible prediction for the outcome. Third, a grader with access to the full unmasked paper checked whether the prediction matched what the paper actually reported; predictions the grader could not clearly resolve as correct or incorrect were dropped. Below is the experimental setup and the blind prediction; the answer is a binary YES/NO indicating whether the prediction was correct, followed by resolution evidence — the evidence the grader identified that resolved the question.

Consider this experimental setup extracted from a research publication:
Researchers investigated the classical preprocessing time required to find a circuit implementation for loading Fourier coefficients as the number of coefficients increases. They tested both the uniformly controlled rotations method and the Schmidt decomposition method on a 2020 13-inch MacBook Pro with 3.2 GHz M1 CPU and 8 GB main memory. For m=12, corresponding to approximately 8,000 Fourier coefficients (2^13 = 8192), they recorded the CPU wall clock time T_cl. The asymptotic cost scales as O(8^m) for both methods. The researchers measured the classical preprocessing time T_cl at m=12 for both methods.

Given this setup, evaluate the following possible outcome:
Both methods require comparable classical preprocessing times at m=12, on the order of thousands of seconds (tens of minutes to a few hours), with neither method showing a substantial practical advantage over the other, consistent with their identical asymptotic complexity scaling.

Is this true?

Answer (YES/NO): NO